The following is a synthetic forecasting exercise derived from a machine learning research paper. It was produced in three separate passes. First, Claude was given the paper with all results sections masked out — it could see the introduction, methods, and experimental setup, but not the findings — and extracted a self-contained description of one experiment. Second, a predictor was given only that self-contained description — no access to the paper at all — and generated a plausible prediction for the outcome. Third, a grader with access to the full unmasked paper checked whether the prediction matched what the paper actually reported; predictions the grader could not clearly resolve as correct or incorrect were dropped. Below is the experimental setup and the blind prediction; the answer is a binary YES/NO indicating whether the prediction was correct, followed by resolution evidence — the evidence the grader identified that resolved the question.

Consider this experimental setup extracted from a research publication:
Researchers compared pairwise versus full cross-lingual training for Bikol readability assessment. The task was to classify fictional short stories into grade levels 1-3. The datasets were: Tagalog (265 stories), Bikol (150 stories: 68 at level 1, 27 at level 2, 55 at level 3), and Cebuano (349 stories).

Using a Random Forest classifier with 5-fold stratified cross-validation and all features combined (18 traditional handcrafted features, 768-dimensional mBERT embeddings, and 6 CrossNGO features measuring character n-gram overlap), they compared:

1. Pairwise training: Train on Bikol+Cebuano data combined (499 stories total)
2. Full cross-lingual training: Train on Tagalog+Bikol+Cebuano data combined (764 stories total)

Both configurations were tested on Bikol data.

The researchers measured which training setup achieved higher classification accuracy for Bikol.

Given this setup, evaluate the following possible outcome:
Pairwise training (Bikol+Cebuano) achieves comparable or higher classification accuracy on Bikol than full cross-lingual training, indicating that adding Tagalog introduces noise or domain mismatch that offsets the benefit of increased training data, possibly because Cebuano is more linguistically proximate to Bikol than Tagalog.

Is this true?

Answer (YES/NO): NO